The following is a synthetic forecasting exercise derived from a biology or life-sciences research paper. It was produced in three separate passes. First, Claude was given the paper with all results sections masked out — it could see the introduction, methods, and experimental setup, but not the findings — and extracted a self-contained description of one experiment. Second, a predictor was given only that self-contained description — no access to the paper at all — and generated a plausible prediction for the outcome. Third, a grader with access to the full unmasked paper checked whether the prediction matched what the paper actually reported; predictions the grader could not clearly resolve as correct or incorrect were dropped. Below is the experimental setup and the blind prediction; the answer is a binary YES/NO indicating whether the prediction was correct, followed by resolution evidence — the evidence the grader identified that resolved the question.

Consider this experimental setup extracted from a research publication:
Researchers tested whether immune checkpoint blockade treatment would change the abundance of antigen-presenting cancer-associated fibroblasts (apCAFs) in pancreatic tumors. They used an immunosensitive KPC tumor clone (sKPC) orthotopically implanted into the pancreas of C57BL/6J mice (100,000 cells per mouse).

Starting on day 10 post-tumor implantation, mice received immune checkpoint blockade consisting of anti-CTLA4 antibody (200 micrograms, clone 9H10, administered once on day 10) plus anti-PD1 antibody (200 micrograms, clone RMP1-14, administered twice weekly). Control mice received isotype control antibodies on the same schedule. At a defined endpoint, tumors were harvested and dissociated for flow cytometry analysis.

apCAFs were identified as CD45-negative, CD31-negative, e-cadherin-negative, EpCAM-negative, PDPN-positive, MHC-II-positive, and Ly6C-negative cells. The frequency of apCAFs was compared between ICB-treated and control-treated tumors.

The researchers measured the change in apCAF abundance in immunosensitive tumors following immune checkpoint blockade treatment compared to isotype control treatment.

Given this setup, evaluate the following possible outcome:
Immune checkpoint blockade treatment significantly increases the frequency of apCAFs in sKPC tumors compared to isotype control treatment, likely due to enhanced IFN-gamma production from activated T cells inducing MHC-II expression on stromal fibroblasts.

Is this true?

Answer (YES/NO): NO